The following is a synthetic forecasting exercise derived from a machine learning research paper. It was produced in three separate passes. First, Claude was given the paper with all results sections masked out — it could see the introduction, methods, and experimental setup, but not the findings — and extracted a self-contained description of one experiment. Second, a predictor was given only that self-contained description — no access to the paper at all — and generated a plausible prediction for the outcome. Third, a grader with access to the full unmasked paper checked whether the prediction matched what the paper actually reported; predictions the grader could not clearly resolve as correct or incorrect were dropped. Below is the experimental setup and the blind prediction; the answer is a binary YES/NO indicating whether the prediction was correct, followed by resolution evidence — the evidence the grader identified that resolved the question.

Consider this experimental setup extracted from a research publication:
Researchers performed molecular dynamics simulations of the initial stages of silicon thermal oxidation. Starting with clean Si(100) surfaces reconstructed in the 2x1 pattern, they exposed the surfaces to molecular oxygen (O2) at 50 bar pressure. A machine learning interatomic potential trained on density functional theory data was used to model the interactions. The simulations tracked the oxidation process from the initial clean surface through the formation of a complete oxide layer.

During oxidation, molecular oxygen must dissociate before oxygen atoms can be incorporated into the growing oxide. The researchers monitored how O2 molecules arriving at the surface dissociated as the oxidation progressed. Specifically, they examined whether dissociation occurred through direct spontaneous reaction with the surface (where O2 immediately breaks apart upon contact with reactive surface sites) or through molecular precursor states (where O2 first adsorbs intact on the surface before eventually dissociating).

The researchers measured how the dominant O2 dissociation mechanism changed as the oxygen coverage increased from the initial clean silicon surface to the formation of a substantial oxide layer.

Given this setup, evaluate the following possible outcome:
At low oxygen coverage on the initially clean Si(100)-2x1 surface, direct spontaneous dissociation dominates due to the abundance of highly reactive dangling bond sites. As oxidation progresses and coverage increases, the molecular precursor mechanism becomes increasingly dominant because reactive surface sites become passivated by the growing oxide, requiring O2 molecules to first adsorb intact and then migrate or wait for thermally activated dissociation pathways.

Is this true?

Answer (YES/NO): YES